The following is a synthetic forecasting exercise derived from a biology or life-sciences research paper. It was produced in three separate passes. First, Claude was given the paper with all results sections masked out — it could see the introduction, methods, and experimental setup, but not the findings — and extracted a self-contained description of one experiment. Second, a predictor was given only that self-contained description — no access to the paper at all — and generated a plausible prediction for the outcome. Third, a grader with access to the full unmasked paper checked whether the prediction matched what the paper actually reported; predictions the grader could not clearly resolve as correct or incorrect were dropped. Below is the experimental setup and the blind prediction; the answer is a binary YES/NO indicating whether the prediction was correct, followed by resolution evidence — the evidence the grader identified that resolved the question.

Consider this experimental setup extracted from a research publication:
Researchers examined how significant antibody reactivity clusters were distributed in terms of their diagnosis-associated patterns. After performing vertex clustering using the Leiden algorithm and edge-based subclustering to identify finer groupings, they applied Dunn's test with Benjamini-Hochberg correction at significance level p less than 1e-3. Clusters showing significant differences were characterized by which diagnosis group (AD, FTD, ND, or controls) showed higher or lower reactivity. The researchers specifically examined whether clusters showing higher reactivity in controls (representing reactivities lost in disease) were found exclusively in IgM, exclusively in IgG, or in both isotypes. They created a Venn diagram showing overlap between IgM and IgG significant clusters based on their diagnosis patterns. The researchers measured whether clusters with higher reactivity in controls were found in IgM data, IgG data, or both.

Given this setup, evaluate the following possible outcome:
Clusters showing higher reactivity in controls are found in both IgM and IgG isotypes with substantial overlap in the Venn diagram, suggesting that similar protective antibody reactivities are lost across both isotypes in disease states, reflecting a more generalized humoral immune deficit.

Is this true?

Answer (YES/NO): NO